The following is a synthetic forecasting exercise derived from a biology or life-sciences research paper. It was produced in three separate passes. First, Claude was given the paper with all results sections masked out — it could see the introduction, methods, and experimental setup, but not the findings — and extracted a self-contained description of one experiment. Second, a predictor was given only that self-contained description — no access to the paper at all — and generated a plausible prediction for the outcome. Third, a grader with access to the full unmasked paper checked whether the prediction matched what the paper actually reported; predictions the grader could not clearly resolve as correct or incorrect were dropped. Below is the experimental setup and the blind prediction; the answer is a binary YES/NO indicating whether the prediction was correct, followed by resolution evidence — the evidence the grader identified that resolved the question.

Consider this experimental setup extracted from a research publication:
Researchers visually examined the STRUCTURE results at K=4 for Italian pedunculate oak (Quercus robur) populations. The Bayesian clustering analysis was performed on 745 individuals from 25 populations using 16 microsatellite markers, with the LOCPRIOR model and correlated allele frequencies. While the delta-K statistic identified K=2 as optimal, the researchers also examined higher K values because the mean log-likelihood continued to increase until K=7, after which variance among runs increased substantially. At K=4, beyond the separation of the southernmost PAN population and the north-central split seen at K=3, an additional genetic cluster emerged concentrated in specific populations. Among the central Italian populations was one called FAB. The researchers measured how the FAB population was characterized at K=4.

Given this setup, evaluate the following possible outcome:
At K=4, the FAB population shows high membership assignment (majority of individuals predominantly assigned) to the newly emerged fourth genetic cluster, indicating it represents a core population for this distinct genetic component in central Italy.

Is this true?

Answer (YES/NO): YES